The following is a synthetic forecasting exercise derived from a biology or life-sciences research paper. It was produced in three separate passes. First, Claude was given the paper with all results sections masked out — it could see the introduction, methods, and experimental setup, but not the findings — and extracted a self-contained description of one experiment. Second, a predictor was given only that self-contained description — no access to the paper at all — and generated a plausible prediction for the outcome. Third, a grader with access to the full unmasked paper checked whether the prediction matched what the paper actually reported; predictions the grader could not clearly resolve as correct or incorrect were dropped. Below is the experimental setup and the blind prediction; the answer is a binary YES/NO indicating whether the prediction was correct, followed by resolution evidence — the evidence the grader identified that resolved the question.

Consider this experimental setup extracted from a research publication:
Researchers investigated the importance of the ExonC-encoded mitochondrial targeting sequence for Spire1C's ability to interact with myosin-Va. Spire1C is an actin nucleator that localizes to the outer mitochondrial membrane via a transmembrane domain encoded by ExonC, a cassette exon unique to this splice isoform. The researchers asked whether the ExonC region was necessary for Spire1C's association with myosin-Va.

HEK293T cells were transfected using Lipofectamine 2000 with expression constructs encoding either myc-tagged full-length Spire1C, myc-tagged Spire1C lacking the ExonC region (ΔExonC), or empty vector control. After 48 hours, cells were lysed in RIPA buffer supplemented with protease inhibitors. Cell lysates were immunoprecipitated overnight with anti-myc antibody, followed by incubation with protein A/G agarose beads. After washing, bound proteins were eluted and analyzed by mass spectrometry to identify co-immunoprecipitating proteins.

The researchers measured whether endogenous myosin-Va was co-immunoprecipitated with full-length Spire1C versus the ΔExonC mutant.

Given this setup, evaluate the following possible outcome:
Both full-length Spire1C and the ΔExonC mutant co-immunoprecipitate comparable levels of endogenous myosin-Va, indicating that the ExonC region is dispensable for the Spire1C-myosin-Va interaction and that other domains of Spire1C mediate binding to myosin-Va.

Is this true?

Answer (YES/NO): NO